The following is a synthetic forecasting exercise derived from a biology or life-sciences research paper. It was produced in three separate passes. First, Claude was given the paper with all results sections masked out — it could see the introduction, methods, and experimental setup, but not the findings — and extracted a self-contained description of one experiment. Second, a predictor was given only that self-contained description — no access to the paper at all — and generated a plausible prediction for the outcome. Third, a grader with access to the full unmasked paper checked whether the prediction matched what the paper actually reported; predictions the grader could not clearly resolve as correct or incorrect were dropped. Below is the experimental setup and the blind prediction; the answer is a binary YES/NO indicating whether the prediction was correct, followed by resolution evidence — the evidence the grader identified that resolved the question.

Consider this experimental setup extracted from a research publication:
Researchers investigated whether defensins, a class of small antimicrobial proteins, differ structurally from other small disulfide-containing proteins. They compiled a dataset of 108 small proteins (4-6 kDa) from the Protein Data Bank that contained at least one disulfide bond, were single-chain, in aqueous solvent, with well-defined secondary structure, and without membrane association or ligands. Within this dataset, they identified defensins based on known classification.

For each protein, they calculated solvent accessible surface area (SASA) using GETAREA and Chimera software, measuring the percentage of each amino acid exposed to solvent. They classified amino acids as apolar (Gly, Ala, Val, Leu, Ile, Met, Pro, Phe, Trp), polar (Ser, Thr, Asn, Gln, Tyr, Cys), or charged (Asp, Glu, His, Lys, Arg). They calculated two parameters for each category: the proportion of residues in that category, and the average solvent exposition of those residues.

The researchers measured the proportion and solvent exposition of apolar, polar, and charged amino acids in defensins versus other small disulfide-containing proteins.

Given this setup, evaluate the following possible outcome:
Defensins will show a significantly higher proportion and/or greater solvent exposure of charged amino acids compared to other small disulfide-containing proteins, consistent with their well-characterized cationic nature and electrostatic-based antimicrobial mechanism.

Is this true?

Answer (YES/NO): NO